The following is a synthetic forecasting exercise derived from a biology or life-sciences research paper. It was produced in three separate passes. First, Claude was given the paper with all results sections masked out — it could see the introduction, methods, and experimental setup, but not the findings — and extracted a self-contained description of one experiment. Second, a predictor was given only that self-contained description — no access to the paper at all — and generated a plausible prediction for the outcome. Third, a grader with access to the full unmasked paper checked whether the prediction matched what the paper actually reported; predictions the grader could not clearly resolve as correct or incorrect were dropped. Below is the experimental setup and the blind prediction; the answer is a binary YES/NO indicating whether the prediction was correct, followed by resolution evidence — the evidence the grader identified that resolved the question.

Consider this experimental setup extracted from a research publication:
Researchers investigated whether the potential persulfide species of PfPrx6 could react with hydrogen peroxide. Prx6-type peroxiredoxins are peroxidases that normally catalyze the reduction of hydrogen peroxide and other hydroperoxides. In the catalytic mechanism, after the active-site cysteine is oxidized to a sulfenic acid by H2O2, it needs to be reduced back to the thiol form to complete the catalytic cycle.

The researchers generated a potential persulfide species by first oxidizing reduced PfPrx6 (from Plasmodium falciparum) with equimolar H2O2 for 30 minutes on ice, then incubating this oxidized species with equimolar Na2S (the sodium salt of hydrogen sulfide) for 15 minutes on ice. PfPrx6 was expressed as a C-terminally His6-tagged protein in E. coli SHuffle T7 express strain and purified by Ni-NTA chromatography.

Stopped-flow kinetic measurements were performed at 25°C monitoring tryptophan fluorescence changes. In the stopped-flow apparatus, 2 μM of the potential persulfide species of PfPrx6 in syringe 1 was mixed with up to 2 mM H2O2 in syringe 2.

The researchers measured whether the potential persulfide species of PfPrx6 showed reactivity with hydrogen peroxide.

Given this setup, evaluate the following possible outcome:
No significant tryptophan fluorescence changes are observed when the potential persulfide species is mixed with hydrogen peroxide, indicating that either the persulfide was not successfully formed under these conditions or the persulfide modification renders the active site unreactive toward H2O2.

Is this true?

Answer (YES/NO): YES